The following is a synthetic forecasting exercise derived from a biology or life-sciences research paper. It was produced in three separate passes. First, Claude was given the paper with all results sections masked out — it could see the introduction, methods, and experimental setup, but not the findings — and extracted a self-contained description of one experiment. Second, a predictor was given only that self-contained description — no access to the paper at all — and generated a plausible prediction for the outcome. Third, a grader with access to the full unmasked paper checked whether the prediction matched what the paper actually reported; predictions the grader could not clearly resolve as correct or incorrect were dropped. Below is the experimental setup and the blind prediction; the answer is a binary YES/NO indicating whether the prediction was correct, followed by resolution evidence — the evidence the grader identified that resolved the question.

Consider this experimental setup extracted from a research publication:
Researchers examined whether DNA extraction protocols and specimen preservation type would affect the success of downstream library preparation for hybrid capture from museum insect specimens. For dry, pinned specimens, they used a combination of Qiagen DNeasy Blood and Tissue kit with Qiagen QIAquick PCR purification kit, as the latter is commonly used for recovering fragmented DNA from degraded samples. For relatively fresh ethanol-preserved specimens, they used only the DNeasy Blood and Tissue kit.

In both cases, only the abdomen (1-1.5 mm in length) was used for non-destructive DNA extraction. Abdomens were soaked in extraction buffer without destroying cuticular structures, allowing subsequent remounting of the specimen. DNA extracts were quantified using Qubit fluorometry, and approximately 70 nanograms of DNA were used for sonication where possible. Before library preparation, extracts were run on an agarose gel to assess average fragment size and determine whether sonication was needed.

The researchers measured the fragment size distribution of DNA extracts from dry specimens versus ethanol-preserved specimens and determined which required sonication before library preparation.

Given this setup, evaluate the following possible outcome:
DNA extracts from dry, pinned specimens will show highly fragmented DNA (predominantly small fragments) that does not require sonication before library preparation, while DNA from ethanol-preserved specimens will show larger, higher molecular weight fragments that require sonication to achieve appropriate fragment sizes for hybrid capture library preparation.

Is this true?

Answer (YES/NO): YES